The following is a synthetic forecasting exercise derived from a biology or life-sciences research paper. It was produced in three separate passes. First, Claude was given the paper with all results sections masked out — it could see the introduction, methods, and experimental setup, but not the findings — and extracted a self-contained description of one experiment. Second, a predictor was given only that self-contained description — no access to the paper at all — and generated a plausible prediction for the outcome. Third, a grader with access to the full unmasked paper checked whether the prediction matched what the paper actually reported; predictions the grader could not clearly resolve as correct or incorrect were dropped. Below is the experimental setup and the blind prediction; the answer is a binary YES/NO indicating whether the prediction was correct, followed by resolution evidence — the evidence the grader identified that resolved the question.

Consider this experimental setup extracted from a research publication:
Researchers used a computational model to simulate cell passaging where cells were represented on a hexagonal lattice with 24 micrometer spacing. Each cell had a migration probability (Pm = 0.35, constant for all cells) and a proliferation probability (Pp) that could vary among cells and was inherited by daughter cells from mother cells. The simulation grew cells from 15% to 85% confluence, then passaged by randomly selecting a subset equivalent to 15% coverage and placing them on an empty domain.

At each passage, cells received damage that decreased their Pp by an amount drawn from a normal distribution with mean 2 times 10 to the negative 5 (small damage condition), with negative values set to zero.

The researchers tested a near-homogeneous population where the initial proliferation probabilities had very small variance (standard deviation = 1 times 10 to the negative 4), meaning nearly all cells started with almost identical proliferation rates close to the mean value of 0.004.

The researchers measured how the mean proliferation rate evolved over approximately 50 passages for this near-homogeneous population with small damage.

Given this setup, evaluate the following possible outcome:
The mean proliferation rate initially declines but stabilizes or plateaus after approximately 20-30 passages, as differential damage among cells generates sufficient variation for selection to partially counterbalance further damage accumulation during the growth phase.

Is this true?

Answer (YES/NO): NO